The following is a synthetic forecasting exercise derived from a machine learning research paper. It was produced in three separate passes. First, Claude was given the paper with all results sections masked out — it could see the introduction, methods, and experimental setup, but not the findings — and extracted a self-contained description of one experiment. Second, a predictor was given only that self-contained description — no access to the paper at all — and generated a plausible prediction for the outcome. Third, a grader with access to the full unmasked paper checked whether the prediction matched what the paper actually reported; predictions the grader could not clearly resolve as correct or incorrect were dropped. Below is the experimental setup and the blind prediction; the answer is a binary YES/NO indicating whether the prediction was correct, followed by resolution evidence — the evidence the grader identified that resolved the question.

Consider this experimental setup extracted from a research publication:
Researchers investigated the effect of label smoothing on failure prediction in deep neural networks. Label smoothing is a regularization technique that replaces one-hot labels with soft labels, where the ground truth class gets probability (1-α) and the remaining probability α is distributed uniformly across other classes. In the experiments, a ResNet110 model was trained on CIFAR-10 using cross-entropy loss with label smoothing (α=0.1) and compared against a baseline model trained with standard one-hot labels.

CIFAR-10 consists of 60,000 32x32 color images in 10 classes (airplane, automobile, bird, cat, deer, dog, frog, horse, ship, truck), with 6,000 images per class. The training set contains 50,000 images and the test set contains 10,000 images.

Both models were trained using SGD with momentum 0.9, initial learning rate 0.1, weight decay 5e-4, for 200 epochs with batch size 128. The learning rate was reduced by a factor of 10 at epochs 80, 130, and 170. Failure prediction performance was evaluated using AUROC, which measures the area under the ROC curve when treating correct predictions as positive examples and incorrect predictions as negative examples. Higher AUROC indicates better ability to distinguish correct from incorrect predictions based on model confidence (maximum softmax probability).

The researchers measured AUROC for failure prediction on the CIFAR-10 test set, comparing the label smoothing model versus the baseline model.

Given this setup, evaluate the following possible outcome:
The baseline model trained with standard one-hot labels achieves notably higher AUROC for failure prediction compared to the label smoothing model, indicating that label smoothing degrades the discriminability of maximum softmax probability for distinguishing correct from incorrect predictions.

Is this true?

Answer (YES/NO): YES